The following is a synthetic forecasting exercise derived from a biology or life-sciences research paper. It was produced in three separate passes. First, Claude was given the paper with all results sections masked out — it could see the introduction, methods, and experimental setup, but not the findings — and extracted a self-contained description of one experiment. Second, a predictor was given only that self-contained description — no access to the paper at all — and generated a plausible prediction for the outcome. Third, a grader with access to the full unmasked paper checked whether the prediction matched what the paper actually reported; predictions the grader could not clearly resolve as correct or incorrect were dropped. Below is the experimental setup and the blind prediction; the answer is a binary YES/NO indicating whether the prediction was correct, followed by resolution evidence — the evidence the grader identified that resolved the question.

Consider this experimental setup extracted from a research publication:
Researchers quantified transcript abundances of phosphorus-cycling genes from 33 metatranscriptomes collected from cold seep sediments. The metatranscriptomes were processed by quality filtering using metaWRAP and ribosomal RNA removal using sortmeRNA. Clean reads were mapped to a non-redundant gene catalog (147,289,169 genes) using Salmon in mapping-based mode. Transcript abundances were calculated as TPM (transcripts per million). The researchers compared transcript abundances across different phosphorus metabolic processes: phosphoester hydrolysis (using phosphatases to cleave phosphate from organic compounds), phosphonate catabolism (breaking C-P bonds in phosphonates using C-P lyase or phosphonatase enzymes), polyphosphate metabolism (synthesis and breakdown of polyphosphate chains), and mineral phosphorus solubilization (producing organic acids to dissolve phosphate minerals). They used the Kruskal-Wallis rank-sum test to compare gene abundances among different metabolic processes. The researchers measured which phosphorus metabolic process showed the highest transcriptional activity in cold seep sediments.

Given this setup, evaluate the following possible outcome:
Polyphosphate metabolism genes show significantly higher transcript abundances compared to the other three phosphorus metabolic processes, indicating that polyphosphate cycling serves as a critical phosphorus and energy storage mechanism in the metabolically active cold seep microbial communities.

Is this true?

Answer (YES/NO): NO